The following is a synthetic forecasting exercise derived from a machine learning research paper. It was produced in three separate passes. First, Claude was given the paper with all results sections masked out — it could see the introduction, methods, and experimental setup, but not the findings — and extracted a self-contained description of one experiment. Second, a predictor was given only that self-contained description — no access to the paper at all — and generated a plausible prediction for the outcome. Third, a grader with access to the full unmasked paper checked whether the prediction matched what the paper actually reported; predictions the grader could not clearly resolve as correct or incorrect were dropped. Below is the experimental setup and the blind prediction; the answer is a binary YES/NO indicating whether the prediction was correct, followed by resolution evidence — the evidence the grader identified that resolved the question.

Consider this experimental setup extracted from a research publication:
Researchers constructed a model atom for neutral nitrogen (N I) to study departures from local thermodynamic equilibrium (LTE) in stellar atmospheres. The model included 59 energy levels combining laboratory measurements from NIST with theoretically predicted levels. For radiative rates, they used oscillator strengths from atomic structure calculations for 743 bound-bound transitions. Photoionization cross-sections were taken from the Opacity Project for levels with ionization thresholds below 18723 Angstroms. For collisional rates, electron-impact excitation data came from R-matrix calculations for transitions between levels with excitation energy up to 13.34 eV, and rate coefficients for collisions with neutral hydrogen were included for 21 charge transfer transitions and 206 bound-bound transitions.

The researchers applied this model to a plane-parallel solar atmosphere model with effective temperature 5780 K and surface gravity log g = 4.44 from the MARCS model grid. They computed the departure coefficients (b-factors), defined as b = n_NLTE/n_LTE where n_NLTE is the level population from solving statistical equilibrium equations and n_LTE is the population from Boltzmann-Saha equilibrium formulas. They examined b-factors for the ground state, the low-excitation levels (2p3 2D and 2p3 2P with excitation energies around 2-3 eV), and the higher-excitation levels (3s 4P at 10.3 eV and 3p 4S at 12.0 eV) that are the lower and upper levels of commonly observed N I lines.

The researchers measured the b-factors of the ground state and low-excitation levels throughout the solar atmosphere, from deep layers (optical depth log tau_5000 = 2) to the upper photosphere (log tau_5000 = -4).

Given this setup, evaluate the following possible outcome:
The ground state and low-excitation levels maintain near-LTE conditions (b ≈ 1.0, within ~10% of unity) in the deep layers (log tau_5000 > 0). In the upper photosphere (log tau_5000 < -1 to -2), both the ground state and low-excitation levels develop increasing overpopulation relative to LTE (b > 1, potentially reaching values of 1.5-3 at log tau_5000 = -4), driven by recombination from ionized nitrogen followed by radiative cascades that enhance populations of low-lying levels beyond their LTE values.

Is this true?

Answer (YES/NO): NO